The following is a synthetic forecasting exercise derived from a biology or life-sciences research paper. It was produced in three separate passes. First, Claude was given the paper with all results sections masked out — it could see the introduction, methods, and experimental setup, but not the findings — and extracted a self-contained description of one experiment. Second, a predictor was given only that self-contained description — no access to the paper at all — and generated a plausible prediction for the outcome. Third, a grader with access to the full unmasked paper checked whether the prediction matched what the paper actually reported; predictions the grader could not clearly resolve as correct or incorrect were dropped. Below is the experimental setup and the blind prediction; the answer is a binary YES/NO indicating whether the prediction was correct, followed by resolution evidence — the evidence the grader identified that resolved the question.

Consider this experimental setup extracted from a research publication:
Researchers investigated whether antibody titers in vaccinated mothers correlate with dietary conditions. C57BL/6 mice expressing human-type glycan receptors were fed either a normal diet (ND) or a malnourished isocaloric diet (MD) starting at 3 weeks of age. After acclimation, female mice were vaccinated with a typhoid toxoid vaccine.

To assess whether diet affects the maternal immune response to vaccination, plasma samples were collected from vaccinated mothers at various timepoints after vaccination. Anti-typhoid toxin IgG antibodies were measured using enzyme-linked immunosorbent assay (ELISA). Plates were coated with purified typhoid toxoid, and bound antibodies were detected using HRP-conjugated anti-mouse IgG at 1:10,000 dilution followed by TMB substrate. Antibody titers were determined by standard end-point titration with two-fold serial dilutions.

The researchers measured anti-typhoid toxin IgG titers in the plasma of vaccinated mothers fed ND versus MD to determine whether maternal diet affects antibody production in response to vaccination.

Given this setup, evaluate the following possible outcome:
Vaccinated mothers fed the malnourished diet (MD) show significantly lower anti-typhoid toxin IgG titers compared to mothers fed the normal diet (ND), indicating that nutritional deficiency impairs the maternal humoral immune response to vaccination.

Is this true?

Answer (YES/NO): NO